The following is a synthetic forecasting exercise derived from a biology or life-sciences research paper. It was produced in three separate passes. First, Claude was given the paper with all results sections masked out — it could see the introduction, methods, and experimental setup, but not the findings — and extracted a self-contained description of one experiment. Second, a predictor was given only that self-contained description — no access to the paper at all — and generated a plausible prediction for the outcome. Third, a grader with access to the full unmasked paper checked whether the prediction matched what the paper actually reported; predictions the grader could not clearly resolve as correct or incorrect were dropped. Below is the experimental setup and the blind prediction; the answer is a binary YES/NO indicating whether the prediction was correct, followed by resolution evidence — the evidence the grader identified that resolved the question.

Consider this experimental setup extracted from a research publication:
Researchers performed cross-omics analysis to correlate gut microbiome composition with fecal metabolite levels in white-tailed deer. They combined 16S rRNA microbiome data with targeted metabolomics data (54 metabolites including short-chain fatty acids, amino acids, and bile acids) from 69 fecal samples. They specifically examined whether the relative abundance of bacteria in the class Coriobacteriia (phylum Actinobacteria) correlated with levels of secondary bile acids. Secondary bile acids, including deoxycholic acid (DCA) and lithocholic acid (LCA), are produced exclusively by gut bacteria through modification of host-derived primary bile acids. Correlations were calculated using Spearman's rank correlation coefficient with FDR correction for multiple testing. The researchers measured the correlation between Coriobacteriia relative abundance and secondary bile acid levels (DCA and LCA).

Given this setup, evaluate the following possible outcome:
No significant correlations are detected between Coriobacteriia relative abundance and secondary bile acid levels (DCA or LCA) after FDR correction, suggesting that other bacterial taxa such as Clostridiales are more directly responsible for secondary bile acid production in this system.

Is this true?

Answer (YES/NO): NO